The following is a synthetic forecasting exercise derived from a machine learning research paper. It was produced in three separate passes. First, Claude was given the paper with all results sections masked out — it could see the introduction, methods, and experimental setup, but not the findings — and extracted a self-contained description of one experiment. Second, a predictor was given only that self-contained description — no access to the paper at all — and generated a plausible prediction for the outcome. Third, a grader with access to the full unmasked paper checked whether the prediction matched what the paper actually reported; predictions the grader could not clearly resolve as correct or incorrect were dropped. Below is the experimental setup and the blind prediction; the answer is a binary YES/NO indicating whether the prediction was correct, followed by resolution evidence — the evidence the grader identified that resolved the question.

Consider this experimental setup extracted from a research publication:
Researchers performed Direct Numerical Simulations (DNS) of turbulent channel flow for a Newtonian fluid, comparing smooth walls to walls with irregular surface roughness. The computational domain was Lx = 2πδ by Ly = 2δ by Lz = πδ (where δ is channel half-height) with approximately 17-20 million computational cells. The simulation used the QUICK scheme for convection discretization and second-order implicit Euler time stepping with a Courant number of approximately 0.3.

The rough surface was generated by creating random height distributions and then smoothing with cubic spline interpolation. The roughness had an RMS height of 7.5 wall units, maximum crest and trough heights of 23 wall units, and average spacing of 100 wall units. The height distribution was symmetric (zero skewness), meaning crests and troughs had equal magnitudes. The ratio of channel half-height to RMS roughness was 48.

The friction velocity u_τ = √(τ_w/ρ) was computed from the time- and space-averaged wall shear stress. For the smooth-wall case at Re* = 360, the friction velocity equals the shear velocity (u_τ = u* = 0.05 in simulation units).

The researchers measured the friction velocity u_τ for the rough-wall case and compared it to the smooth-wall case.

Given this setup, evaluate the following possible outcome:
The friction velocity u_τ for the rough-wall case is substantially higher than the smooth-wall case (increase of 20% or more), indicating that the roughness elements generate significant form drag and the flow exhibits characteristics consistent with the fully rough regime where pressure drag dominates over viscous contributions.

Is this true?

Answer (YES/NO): NO